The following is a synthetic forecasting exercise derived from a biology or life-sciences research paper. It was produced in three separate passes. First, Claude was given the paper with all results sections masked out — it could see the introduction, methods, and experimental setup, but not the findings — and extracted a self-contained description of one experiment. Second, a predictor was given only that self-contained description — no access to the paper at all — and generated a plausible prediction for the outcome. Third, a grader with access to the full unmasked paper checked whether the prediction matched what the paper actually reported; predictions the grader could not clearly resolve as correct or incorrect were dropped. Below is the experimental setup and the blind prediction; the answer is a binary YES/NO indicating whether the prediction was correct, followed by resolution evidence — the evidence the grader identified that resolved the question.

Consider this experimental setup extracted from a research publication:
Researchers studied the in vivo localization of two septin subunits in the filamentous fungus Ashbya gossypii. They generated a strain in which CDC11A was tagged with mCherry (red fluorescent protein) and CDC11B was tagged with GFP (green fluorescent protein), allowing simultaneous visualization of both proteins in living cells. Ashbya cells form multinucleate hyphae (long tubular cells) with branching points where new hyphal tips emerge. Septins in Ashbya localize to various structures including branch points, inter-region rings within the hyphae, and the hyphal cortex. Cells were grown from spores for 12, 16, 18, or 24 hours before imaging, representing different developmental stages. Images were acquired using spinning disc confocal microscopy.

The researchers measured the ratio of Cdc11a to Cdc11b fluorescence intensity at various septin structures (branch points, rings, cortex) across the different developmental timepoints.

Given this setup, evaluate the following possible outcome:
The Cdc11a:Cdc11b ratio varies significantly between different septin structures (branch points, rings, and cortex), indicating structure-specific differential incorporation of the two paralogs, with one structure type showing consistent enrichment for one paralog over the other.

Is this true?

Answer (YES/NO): NO